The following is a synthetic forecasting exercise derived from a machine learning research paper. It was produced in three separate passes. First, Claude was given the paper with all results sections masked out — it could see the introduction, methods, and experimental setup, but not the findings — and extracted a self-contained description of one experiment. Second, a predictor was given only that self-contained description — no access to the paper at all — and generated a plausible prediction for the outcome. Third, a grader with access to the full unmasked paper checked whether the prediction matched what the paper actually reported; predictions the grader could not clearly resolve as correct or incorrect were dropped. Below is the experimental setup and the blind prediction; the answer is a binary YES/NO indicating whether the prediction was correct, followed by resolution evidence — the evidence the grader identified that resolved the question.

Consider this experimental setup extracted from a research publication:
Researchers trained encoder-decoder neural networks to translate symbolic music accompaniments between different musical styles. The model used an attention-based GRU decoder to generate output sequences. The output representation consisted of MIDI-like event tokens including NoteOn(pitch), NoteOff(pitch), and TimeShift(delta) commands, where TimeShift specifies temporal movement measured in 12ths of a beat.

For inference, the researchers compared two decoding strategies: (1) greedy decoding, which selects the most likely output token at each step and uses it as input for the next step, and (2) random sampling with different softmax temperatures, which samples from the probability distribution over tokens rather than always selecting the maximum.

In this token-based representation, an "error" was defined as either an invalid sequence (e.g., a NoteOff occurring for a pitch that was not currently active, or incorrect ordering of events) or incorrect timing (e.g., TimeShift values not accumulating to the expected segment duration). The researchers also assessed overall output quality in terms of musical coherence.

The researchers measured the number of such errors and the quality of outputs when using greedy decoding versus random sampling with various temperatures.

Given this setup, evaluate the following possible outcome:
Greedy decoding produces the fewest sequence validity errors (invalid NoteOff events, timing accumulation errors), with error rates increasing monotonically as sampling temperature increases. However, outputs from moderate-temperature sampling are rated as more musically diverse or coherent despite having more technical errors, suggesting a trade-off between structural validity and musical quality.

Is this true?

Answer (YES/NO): NO